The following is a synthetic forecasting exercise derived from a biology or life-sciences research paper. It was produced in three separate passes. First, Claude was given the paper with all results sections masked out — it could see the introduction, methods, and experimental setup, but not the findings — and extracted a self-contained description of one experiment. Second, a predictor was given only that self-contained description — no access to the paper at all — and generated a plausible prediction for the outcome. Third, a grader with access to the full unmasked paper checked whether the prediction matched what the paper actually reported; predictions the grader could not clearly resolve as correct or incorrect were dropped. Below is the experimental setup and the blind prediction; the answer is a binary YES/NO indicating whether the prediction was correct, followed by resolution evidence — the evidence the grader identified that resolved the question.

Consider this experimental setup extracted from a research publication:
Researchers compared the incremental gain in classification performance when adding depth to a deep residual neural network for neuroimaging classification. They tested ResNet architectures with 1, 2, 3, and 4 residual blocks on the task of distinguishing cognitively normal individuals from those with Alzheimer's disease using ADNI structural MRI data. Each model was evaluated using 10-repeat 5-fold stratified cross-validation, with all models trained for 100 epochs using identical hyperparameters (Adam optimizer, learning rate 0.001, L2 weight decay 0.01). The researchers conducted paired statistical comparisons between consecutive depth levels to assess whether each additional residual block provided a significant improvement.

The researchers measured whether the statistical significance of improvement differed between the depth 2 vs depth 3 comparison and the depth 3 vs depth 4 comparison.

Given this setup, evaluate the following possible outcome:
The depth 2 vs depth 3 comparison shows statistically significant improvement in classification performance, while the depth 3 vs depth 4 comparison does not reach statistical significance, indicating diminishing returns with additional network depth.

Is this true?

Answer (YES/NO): YES